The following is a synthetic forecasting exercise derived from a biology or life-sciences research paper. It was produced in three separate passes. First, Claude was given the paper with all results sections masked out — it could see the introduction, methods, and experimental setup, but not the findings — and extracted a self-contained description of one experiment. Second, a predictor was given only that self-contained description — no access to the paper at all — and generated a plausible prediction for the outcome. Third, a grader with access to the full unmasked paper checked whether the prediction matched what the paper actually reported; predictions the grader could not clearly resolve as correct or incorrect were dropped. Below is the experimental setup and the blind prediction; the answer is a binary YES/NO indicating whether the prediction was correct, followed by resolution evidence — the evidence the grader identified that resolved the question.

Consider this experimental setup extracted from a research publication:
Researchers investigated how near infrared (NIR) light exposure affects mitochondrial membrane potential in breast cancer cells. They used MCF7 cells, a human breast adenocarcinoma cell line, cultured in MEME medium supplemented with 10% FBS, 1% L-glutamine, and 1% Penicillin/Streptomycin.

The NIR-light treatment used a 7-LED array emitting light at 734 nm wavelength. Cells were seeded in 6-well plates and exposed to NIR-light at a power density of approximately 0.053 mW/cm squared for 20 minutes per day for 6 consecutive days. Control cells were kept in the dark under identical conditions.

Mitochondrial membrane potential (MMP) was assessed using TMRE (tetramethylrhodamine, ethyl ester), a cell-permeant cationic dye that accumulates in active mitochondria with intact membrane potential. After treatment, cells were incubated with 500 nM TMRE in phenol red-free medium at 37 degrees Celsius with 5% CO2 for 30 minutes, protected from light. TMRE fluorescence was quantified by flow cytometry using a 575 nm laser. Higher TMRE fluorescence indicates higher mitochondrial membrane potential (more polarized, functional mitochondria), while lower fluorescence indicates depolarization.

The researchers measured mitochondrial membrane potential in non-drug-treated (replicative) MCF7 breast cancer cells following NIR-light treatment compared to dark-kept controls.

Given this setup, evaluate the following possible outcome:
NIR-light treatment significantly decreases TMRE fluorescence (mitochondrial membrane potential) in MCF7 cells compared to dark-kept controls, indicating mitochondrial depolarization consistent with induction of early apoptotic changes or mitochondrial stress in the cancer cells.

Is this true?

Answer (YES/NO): NO